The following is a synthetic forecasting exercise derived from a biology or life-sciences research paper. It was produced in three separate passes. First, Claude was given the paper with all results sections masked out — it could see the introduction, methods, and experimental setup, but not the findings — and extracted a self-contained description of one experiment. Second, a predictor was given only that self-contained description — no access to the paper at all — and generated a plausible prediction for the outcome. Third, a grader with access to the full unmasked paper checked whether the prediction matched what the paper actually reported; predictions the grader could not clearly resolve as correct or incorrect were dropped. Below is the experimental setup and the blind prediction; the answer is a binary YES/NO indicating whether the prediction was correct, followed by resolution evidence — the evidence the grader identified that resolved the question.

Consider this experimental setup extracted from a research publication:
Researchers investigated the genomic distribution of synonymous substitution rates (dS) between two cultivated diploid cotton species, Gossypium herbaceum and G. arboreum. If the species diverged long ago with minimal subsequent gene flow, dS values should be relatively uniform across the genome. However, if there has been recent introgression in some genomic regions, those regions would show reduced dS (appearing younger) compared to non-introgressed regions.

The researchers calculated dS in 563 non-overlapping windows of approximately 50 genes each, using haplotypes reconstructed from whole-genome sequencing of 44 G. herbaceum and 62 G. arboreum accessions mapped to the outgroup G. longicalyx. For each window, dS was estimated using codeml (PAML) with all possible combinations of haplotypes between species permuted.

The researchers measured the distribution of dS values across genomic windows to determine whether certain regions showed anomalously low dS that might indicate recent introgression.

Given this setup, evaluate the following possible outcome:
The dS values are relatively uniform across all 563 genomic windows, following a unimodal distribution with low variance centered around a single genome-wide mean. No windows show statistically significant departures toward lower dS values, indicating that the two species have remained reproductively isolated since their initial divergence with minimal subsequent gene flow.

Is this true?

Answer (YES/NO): NO